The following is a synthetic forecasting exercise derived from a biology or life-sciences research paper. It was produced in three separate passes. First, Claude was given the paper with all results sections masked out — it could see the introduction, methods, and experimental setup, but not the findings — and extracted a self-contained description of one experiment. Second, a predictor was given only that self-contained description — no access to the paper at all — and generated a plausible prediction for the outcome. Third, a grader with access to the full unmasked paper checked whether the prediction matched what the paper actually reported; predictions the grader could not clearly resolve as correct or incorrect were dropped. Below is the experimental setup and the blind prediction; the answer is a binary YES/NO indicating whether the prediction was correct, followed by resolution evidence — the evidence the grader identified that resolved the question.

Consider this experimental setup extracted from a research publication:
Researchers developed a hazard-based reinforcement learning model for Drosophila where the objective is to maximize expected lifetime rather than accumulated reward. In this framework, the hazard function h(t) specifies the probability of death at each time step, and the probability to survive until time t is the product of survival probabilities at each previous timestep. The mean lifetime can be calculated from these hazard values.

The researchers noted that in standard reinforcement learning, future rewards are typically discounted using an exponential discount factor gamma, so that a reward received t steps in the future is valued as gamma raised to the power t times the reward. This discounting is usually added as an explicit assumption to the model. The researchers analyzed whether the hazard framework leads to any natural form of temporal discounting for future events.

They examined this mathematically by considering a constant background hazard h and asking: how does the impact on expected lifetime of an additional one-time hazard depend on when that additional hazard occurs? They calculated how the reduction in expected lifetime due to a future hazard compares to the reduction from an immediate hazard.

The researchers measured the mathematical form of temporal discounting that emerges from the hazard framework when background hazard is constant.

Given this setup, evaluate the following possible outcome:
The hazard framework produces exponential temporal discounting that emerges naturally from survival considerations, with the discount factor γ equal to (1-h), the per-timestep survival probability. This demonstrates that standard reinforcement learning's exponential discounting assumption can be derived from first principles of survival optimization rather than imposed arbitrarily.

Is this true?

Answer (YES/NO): YES